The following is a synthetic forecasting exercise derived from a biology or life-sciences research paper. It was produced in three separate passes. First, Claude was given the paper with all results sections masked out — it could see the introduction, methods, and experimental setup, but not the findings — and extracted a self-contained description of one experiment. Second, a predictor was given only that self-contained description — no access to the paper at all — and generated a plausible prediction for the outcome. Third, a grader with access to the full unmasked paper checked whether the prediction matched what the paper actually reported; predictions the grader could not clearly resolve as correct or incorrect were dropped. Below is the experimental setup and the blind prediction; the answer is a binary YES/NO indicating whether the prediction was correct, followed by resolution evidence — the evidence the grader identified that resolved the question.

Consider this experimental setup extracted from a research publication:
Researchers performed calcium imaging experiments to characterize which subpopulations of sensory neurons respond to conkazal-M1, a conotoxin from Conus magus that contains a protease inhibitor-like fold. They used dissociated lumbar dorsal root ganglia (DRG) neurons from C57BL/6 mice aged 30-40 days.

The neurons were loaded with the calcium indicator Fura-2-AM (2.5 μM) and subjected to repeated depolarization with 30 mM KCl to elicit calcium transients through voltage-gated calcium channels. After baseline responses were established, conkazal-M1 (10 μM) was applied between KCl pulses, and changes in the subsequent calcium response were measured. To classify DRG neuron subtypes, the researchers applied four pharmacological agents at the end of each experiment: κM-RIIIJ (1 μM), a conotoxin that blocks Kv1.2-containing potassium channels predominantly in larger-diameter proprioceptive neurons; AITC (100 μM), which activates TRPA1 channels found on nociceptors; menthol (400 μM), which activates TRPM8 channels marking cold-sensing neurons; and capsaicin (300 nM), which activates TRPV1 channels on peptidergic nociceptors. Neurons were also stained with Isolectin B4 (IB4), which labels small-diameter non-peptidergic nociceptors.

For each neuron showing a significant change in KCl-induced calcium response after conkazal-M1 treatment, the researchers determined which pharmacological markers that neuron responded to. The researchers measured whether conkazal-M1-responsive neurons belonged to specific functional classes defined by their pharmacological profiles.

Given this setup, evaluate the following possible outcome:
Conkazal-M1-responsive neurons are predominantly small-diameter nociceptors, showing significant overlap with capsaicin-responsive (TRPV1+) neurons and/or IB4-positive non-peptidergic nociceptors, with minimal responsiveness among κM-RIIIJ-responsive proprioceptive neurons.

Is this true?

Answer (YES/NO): NO